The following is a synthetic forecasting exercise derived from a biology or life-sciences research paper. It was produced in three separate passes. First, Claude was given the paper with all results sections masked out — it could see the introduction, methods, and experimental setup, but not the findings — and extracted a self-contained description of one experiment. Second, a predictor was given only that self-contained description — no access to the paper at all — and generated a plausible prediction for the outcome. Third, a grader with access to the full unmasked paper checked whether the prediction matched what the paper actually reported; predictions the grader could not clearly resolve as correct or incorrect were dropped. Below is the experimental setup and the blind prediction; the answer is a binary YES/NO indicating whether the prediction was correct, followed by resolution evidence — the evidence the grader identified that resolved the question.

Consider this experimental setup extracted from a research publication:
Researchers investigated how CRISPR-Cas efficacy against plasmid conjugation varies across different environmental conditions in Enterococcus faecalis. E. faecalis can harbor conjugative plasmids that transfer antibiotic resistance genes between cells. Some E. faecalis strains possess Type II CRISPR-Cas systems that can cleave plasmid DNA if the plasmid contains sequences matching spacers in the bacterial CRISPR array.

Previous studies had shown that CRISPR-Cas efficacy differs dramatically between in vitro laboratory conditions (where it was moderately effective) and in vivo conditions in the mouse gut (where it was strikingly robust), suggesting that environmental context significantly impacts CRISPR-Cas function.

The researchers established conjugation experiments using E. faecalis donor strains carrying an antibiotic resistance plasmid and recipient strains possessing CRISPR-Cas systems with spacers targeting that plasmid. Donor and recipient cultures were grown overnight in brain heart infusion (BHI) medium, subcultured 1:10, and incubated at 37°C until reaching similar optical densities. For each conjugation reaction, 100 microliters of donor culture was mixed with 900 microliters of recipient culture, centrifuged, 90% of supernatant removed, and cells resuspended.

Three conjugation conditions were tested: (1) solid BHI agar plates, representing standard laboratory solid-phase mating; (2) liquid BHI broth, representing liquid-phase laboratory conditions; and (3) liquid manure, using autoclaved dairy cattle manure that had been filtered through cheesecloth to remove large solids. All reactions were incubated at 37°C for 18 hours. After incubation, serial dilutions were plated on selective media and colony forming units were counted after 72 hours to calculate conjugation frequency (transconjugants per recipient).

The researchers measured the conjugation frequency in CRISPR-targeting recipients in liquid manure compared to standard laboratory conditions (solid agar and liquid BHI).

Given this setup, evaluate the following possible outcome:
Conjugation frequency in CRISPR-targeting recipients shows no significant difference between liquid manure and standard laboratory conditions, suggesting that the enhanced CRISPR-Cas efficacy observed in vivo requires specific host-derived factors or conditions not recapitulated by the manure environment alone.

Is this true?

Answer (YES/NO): NO